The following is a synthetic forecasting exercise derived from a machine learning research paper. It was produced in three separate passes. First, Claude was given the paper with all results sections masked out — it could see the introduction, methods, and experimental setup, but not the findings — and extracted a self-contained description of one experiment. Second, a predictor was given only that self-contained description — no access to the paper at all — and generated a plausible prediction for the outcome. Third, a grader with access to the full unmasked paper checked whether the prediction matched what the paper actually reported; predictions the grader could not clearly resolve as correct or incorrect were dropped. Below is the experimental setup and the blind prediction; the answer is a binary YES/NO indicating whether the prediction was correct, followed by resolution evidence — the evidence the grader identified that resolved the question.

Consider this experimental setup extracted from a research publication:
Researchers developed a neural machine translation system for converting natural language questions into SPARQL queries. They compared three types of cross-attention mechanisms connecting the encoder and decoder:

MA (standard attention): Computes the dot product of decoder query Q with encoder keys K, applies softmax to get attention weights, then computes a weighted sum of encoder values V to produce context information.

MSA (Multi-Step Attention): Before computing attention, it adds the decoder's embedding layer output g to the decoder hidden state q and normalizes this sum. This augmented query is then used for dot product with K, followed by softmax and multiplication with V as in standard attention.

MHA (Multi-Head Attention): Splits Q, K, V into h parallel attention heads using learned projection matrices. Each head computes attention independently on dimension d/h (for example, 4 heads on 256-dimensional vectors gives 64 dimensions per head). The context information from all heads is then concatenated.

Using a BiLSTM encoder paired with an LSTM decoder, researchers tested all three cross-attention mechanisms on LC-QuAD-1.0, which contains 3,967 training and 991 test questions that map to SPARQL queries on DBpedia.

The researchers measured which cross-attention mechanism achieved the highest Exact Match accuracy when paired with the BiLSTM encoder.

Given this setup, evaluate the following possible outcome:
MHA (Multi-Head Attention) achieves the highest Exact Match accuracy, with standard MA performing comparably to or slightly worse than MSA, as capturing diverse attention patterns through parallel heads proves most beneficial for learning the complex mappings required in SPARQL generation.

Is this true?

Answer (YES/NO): YES